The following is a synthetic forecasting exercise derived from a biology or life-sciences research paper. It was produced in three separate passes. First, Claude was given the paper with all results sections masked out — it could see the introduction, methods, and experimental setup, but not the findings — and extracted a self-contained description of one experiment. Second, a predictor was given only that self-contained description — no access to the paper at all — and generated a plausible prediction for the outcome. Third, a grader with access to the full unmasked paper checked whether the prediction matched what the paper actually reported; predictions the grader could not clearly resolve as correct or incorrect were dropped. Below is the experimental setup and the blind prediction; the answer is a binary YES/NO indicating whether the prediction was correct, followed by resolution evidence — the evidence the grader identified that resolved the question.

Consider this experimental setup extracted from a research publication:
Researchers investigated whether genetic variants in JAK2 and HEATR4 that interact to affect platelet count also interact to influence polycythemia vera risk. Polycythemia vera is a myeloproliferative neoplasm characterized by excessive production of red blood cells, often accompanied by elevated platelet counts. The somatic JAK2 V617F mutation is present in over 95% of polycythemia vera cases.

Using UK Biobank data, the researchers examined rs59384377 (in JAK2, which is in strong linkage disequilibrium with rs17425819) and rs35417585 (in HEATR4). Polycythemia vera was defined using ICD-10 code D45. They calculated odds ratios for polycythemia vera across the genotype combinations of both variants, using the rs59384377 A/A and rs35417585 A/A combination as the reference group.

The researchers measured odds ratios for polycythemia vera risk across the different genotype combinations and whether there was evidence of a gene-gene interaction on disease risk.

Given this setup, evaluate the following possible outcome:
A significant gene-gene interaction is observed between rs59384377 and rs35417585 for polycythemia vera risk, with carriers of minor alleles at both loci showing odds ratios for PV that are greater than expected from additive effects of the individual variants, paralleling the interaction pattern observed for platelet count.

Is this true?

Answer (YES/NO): NO